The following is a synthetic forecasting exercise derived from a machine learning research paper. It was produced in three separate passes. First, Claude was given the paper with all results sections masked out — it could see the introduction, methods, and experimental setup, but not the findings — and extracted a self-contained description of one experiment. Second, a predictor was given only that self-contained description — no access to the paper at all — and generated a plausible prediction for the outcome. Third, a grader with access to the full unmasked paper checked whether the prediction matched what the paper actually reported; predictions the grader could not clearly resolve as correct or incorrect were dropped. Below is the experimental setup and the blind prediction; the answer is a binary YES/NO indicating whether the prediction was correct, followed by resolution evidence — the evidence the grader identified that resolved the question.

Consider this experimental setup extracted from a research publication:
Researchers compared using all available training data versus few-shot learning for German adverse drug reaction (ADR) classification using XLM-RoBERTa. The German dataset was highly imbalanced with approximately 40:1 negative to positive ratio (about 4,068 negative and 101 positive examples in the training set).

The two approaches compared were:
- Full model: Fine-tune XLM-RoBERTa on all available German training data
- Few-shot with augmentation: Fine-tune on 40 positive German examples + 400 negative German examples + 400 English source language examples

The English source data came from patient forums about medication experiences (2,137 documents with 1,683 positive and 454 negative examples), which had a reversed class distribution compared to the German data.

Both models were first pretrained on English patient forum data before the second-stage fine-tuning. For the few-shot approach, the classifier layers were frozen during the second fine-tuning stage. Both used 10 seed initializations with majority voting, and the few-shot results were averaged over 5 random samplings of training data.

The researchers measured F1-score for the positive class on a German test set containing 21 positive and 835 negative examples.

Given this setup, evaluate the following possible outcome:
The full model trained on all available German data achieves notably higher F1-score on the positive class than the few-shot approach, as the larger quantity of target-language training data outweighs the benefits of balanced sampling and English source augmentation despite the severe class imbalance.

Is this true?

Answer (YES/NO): YES